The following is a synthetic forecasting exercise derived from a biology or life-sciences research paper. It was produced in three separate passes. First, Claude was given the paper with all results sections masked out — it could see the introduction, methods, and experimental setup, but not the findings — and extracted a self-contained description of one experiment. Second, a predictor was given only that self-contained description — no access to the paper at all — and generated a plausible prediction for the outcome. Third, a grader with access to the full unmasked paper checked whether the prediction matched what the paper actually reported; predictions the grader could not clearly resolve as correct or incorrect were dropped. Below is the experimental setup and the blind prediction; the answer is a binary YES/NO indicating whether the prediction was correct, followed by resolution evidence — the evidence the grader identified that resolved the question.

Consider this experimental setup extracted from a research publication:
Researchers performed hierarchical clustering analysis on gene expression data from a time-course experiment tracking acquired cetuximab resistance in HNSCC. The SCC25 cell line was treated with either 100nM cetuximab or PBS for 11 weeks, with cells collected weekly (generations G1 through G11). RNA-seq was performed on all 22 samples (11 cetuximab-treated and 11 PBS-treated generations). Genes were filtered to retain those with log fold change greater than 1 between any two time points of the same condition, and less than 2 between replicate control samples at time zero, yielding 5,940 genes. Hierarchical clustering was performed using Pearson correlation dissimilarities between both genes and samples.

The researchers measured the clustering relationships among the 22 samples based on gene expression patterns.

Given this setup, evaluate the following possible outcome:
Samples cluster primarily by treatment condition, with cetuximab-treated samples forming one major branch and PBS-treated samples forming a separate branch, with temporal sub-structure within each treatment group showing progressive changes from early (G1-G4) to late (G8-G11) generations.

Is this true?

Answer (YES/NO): NO